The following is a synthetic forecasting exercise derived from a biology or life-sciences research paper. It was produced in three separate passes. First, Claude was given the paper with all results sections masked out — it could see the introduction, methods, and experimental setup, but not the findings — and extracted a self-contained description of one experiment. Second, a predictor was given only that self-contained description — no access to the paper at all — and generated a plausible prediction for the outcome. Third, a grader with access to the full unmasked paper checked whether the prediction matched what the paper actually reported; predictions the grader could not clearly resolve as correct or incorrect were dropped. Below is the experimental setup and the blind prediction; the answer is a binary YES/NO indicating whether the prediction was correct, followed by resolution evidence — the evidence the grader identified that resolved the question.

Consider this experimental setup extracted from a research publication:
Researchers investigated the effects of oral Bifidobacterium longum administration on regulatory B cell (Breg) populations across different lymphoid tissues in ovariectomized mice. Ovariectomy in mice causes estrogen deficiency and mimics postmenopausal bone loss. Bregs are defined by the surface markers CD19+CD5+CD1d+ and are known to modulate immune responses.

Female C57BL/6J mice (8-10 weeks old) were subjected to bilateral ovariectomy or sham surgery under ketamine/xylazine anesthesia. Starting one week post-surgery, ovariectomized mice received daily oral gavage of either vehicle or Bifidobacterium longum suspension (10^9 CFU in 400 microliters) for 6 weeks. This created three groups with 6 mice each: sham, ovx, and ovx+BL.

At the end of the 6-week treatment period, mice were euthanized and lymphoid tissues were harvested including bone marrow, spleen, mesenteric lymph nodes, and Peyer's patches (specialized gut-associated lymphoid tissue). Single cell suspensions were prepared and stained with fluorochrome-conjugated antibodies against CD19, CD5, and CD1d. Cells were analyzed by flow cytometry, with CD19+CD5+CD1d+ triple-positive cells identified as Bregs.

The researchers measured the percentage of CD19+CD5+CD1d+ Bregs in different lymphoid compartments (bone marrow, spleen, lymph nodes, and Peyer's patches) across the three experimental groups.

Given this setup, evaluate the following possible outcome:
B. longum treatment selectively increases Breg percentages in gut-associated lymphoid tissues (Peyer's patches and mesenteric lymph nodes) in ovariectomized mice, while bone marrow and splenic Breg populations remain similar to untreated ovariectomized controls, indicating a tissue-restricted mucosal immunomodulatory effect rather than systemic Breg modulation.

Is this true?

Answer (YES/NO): NO